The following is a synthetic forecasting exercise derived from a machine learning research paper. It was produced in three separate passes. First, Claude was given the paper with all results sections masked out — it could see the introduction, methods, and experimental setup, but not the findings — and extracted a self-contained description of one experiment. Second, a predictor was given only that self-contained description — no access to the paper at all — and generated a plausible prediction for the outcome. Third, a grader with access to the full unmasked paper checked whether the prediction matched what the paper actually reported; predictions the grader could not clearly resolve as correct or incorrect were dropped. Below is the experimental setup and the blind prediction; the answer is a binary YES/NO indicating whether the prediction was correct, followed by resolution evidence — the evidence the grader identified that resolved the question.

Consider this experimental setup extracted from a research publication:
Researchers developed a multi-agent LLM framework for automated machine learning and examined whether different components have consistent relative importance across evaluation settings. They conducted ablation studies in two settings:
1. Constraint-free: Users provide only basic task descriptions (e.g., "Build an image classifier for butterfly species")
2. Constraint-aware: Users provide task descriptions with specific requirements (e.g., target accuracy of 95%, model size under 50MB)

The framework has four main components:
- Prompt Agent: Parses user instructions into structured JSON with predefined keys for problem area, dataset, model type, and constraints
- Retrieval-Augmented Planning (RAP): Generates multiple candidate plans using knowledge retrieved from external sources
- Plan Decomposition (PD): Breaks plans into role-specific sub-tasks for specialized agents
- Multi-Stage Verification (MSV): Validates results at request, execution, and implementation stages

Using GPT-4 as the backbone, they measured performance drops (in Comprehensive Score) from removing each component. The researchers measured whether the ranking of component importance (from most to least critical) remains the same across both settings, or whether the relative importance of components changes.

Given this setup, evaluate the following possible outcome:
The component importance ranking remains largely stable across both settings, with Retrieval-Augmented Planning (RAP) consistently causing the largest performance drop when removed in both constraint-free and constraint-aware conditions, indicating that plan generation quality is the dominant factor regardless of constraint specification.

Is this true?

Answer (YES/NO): NO